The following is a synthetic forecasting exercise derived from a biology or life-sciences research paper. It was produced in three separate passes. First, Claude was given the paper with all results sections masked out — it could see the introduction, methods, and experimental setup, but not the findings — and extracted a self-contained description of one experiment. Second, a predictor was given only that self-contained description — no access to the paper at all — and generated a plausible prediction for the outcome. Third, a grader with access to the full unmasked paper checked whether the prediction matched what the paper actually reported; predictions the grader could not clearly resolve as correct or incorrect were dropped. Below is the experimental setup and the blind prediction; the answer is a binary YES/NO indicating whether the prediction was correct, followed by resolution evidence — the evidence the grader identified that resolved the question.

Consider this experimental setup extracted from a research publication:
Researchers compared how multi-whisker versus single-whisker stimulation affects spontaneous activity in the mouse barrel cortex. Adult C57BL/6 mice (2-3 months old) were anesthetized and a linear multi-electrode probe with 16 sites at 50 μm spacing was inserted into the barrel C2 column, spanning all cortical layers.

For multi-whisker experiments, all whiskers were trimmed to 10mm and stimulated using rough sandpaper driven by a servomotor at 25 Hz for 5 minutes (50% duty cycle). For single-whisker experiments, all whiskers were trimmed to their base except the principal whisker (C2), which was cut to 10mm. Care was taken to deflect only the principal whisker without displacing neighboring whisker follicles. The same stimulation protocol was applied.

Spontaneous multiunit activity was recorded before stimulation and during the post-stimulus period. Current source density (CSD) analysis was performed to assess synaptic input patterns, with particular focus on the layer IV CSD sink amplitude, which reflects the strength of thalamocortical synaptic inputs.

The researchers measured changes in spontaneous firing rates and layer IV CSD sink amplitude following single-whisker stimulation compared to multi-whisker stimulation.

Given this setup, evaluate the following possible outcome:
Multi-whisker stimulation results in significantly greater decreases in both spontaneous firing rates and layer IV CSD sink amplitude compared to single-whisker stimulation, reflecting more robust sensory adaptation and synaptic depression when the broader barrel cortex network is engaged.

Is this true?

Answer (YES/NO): NO